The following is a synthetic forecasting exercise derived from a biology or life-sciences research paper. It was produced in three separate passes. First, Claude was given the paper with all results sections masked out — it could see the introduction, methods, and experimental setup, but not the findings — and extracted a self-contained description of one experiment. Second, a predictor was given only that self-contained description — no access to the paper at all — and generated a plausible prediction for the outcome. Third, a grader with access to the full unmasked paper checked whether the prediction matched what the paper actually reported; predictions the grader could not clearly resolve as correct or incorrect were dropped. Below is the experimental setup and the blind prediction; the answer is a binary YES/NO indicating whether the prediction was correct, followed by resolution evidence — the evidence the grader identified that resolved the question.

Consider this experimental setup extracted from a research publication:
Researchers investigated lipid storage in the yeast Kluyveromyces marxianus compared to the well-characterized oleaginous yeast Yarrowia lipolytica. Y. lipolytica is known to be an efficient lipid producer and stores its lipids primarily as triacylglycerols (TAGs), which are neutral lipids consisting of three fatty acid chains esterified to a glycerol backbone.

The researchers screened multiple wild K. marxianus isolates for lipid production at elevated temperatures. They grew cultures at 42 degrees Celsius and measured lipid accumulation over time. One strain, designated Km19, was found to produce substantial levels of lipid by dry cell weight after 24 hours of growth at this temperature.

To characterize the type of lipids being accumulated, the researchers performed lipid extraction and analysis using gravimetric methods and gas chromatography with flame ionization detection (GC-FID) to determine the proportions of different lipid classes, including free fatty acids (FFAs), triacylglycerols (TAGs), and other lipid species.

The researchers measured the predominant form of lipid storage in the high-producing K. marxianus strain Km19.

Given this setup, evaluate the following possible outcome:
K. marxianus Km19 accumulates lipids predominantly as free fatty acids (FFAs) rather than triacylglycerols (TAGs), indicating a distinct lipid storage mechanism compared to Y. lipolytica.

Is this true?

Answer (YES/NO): YES